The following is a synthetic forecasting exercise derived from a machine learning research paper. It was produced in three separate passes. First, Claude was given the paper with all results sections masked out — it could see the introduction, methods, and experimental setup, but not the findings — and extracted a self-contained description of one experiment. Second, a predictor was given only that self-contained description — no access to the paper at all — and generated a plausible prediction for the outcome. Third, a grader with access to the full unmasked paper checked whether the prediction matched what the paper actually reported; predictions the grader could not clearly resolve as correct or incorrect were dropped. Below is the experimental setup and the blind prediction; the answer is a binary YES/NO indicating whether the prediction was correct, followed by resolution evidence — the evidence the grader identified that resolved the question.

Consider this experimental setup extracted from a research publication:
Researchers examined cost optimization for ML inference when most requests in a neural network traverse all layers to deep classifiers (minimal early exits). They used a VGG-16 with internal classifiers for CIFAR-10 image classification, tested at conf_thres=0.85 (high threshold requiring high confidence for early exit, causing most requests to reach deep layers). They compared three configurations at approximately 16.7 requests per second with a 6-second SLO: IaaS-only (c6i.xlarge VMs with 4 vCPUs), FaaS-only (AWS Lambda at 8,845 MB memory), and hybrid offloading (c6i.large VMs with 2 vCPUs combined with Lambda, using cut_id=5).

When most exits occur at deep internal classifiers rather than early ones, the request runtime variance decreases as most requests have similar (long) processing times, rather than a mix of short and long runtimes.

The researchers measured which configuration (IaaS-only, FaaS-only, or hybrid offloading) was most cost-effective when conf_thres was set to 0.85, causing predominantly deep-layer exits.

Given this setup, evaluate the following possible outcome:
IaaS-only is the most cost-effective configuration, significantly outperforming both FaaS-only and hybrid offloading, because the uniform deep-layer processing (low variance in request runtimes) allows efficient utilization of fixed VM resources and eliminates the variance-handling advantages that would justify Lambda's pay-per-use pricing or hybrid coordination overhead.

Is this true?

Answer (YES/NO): YES